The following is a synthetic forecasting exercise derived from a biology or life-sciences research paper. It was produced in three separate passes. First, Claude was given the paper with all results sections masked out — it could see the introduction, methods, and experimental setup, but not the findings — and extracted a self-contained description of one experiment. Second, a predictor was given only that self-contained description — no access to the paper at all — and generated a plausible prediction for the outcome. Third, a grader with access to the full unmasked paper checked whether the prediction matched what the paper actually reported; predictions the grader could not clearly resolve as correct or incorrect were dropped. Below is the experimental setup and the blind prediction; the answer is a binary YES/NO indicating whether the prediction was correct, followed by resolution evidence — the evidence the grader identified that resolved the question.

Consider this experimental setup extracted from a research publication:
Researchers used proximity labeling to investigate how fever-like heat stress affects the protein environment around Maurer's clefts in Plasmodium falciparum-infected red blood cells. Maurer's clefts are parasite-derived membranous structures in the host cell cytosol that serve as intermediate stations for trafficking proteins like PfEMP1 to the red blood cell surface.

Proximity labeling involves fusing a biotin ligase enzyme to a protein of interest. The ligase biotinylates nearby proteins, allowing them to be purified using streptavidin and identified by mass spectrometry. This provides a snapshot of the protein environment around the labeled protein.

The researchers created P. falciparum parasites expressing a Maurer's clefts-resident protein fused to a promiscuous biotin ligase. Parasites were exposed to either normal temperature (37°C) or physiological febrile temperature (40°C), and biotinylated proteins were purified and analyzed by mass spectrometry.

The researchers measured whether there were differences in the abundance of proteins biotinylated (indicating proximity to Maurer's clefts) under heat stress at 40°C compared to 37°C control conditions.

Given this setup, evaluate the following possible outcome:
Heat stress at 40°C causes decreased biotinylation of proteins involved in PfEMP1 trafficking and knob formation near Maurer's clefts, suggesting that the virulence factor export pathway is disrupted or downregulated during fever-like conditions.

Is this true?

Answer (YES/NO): NO